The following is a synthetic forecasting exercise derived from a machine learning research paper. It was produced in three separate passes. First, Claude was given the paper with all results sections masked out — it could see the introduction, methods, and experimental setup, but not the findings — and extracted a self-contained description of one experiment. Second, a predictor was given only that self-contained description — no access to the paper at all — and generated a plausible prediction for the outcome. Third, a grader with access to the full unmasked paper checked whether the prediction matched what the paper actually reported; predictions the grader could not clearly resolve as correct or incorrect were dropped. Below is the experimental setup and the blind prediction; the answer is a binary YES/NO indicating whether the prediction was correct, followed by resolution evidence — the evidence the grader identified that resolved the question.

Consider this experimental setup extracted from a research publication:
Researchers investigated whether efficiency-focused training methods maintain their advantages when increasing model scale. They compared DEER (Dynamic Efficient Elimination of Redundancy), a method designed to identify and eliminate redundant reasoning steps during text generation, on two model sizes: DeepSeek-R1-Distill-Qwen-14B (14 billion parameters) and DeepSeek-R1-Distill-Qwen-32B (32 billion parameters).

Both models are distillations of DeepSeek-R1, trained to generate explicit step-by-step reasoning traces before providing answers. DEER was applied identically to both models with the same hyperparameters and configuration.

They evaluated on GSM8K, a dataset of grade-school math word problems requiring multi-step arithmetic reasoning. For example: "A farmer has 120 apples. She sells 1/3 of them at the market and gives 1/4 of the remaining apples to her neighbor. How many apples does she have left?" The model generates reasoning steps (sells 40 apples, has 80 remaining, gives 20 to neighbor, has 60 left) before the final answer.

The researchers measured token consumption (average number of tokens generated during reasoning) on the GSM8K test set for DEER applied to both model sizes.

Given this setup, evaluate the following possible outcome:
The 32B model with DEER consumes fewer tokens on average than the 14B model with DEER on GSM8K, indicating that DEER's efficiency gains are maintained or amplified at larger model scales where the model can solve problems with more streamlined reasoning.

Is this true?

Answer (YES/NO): YES